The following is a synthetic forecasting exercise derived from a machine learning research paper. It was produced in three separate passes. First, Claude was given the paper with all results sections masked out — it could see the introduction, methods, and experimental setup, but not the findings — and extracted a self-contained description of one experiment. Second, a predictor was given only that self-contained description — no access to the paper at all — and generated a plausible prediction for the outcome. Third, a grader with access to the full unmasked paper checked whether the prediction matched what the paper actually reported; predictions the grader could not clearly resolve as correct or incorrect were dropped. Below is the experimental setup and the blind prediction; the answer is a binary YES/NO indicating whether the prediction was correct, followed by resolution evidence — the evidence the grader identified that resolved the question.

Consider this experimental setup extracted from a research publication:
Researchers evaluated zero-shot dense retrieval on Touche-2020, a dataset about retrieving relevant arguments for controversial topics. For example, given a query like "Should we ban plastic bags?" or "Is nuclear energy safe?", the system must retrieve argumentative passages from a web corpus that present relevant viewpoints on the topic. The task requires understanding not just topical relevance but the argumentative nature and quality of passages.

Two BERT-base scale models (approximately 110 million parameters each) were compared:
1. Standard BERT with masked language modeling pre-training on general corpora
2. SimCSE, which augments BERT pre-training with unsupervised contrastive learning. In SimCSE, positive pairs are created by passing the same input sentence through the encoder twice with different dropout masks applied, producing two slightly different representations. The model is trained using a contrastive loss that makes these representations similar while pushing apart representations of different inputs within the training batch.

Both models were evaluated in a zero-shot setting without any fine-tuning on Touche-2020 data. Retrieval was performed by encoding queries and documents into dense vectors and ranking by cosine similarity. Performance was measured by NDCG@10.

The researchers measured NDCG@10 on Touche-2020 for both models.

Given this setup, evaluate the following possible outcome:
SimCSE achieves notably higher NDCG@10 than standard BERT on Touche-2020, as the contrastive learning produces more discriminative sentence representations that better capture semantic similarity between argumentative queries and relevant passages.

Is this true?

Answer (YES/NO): NO